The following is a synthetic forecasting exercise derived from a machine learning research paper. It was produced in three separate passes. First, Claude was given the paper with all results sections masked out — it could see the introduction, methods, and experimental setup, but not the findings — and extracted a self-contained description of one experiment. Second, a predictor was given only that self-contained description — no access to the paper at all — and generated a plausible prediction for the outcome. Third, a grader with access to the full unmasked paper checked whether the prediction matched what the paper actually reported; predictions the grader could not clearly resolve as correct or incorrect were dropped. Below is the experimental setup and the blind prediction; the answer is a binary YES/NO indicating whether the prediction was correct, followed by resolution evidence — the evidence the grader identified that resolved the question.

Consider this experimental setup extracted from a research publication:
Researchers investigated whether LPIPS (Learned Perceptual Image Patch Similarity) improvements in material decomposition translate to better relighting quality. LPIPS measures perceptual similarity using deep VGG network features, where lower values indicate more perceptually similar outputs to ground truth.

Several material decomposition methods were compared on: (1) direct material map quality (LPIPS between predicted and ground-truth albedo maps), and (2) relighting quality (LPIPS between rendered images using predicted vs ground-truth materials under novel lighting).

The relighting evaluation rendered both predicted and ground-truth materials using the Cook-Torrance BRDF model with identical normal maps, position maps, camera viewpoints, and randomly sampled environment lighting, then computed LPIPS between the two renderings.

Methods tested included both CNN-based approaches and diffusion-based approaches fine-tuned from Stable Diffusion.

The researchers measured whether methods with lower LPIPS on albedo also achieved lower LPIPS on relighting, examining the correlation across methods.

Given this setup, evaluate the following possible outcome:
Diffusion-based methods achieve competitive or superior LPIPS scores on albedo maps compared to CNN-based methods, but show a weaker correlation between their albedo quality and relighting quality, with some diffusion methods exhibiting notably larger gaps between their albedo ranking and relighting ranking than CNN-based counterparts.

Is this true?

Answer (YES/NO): NO